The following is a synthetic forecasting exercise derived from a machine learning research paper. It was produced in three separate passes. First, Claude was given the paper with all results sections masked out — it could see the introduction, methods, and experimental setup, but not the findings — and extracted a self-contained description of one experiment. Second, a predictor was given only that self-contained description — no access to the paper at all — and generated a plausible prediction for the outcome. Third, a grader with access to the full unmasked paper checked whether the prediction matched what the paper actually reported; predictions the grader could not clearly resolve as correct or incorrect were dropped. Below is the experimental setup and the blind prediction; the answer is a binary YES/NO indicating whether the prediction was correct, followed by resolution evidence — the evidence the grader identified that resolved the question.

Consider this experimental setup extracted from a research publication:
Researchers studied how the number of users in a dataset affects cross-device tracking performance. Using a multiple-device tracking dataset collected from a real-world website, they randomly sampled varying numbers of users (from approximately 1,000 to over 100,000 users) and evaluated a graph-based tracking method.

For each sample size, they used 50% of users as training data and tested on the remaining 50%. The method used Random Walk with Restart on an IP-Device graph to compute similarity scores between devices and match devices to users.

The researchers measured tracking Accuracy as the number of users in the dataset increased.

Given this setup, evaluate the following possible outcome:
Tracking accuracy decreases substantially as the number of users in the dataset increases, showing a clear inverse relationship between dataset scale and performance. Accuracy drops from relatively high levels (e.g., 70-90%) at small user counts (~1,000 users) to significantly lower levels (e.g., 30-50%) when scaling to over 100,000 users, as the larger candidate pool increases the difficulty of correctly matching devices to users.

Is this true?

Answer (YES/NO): NO